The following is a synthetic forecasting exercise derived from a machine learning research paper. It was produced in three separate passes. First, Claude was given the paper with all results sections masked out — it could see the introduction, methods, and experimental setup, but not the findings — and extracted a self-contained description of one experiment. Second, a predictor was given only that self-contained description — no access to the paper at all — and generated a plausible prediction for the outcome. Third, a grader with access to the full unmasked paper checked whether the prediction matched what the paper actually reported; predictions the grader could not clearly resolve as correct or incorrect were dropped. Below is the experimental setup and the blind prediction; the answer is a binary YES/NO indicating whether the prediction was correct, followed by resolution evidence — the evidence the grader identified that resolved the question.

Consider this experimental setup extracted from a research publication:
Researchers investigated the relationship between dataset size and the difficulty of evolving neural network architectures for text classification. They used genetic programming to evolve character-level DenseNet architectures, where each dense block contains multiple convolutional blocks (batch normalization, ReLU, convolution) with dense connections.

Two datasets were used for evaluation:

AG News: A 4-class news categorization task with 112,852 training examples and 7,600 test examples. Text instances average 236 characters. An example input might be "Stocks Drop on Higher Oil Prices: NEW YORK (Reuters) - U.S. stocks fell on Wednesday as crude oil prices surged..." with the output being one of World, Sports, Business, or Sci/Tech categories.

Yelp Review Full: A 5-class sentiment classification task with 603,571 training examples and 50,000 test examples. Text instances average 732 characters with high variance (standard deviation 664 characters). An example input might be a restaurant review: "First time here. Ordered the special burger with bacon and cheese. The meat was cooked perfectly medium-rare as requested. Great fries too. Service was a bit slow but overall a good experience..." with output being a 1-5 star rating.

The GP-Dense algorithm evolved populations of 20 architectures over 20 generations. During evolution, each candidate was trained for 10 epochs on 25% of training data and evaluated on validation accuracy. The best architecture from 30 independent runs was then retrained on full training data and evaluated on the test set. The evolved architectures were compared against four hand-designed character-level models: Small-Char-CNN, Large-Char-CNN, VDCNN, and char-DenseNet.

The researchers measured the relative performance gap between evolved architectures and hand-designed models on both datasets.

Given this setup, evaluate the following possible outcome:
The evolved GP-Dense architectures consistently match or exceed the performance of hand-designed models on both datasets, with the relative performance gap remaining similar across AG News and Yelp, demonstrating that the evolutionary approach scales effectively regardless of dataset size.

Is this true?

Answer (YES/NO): NO